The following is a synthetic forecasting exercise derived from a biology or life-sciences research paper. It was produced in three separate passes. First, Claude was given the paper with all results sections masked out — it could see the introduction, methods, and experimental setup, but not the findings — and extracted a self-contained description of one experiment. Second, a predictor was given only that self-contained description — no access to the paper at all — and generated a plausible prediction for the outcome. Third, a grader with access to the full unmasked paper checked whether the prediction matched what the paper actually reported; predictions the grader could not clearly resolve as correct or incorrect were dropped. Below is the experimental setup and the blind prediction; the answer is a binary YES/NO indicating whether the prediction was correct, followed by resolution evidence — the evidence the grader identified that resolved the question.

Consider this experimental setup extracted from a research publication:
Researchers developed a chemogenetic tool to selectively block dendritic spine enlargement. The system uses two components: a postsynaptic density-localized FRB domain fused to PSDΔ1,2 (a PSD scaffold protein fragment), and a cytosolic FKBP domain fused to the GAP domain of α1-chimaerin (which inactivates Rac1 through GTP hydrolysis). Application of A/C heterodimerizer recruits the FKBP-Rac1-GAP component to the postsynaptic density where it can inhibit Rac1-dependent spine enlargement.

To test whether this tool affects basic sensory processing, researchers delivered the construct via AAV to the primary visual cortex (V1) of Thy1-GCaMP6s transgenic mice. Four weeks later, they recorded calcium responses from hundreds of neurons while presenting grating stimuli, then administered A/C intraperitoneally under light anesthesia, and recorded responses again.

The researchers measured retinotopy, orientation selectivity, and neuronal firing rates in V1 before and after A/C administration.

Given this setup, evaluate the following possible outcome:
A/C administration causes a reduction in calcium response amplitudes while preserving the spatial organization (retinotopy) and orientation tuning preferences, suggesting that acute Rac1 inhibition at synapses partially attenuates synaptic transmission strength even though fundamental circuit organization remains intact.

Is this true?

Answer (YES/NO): NO